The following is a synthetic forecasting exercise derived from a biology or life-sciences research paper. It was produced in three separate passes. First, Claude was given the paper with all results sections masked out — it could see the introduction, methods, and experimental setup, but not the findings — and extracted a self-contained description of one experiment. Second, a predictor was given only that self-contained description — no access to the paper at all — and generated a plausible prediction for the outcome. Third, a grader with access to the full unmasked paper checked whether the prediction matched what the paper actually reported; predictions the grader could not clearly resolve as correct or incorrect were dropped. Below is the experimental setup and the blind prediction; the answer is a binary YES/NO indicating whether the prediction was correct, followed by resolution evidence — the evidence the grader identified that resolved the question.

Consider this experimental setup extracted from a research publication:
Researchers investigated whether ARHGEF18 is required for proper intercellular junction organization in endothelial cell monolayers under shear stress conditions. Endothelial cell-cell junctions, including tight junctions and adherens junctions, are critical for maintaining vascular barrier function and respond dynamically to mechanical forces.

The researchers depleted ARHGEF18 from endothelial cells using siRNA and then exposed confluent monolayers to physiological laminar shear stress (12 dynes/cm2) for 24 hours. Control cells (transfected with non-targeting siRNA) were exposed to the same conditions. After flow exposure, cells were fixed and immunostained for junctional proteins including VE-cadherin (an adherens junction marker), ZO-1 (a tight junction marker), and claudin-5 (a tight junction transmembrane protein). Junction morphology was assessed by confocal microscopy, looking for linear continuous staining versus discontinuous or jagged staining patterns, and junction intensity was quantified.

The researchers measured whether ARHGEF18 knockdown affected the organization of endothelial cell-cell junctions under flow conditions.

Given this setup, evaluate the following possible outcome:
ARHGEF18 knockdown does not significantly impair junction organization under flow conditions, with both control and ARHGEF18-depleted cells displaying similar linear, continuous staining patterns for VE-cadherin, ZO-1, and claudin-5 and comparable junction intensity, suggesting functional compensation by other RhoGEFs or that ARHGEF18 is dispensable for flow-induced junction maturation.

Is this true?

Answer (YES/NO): NO